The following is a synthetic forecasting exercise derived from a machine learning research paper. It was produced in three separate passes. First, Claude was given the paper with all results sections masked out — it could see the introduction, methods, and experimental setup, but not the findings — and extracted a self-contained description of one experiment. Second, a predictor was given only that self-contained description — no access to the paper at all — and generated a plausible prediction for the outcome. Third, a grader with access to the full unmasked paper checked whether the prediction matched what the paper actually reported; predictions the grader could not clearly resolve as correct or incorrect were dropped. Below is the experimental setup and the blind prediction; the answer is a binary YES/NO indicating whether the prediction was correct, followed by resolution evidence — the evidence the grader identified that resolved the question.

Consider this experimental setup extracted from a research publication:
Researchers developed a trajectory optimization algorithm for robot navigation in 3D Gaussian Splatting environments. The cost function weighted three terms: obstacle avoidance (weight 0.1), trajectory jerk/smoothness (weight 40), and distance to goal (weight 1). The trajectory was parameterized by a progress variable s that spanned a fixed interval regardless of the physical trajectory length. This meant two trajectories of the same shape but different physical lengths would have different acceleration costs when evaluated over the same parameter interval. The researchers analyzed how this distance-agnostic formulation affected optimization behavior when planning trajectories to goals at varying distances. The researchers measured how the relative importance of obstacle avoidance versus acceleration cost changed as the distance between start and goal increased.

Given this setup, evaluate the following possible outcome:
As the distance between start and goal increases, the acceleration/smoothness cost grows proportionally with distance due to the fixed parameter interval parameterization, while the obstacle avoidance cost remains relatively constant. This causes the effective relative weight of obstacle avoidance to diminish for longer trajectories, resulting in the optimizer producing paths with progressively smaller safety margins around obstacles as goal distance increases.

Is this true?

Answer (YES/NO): NO